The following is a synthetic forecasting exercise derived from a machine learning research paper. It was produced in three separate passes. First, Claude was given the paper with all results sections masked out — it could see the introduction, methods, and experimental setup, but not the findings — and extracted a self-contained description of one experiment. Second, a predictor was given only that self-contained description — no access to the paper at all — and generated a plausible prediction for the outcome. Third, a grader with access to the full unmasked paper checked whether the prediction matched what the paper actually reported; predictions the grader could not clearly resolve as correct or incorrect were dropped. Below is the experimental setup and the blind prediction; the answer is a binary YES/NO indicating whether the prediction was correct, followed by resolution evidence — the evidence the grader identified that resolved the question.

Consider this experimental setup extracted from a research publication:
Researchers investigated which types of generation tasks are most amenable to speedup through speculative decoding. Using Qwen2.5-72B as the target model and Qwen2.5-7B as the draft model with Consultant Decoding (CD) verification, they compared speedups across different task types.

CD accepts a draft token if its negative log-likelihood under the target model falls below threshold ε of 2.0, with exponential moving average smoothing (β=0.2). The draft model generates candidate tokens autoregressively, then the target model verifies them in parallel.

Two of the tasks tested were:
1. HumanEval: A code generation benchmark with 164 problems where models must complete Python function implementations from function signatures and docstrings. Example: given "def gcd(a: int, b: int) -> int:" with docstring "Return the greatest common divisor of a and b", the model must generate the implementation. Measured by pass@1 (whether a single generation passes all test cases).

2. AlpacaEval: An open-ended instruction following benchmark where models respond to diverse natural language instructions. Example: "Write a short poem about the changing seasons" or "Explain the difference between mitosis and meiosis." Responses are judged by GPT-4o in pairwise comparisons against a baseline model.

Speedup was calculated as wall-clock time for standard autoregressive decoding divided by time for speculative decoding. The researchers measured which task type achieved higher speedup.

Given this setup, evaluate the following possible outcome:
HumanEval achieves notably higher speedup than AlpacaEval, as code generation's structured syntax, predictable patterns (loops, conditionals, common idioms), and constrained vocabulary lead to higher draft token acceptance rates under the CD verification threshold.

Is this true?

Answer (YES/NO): YES